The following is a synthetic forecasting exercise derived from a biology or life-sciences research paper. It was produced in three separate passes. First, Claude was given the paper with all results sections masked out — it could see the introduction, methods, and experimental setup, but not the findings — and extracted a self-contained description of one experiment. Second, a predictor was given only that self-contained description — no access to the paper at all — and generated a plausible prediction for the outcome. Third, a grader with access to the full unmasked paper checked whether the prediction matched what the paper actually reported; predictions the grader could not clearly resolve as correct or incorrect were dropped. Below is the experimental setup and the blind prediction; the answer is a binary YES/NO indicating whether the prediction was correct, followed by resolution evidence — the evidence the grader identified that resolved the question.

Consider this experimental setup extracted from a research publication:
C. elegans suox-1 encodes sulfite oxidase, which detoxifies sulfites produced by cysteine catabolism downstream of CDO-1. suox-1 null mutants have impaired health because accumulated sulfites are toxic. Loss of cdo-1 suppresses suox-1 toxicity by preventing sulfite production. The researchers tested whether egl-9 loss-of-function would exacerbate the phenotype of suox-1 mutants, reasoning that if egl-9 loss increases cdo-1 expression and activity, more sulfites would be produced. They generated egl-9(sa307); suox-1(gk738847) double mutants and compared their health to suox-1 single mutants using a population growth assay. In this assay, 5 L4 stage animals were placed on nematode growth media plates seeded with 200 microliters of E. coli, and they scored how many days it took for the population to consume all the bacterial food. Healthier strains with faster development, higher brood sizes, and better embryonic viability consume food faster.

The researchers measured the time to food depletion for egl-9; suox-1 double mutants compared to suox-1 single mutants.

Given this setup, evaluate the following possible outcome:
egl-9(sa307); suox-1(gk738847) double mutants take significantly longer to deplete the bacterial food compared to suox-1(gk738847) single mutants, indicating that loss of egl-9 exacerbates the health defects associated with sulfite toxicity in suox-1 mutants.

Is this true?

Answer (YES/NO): YES